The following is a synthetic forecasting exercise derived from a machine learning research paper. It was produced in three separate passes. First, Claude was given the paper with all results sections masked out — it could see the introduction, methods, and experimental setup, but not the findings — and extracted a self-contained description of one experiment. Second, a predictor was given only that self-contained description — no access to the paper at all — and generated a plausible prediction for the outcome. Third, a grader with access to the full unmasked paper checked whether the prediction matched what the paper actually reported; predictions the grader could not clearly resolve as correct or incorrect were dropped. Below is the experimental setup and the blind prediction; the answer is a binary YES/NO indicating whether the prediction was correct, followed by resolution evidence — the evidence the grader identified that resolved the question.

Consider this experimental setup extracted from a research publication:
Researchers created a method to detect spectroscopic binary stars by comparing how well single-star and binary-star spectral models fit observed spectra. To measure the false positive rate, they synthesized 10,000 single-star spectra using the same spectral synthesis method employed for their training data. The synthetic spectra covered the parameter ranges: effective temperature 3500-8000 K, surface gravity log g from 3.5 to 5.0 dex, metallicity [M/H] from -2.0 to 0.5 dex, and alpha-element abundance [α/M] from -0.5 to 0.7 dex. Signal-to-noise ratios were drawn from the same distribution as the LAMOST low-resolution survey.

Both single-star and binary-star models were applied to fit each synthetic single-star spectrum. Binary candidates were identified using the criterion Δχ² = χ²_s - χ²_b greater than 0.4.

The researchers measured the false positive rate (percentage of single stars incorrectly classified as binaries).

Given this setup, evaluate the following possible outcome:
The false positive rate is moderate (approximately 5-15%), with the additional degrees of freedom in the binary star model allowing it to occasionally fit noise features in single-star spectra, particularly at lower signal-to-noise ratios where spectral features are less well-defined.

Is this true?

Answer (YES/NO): NO